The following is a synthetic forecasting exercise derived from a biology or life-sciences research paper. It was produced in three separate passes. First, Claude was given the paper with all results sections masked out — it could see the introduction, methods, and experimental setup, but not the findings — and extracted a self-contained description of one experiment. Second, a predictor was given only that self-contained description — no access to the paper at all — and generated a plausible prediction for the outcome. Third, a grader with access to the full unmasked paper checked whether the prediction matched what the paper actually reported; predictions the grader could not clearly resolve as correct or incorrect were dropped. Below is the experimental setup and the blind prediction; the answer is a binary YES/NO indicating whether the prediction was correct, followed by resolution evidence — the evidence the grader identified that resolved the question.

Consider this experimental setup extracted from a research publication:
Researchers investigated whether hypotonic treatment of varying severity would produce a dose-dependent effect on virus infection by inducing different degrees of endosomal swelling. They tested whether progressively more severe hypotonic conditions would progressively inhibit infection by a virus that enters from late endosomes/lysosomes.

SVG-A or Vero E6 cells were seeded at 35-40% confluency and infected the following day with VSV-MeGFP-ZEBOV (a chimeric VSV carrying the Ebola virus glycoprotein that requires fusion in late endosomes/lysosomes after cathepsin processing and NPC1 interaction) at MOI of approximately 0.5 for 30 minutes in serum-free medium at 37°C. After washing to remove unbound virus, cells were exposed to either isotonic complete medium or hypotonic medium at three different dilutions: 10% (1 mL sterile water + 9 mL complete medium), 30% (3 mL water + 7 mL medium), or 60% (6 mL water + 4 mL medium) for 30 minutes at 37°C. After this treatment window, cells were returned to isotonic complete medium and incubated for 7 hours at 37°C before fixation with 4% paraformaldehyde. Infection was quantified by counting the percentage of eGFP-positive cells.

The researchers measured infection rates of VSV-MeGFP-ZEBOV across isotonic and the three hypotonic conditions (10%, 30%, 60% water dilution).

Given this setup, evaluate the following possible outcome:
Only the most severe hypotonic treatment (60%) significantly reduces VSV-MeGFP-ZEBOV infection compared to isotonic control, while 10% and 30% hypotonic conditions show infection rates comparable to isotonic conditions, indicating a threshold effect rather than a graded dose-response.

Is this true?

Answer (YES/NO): YES